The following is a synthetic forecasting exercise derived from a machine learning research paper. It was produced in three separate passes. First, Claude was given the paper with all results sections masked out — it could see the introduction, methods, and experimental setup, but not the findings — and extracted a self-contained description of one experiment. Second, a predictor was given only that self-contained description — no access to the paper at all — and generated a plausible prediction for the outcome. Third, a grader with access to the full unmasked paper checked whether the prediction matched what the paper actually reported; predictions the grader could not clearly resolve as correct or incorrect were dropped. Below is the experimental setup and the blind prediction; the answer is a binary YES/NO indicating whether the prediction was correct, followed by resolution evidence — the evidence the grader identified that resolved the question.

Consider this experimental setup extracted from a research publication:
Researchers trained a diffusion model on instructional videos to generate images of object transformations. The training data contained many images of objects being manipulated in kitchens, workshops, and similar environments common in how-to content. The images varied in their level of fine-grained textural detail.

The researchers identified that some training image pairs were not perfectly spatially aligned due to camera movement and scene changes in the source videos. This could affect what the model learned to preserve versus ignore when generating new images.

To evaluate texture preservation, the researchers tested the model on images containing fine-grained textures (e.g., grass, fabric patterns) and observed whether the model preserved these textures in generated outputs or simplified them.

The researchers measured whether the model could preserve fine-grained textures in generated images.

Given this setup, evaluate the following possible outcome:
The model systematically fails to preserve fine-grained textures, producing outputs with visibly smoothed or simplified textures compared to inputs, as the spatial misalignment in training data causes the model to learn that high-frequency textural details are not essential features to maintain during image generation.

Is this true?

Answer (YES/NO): NO